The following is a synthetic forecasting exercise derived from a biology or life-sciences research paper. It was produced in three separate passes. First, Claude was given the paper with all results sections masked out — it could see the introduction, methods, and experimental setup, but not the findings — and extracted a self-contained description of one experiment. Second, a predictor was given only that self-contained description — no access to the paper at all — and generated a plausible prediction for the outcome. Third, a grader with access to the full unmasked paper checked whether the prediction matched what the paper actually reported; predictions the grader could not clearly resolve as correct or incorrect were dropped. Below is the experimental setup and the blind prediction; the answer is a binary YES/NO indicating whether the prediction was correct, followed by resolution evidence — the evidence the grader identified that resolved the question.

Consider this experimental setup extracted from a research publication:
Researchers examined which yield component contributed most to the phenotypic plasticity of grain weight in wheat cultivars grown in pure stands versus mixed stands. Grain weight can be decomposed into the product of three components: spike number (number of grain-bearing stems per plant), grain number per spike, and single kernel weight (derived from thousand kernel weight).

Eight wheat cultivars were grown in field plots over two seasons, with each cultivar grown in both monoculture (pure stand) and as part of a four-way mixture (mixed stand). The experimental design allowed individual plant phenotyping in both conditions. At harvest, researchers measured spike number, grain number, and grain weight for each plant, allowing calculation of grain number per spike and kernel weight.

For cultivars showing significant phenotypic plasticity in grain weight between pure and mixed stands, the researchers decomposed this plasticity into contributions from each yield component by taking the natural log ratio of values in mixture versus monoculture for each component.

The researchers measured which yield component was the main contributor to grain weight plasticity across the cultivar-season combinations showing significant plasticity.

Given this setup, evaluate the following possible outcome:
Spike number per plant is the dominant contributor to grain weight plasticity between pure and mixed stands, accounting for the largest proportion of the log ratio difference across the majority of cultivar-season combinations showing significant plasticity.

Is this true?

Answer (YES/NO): YES